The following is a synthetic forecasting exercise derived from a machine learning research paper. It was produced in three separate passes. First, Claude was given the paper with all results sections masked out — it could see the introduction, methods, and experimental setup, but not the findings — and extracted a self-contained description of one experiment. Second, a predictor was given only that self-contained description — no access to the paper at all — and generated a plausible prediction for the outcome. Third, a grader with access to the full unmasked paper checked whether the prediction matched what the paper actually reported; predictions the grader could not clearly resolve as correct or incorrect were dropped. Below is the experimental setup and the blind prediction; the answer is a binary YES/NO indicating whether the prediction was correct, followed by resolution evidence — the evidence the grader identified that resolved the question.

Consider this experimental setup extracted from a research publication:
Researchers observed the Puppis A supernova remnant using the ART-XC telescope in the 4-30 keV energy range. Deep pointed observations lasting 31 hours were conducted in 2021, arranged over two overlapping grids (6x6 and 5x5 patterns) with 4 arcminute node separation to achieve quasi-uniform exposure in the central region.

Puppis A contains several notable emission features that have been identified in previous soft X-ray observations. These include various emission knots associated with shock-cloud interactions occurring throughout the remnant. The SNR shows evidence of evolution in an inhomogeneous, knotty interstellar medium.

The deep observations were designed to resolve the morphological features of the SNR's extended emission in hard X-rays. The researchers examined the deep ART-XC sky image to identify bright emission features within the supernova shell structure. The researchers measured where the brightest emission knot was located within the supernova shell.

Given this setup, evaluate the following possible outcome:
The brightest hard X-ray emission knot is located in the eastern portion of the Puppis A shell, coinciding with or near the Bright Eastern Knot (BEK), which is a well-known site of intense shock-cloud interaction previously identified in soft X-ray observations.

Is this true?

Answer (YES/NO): NO